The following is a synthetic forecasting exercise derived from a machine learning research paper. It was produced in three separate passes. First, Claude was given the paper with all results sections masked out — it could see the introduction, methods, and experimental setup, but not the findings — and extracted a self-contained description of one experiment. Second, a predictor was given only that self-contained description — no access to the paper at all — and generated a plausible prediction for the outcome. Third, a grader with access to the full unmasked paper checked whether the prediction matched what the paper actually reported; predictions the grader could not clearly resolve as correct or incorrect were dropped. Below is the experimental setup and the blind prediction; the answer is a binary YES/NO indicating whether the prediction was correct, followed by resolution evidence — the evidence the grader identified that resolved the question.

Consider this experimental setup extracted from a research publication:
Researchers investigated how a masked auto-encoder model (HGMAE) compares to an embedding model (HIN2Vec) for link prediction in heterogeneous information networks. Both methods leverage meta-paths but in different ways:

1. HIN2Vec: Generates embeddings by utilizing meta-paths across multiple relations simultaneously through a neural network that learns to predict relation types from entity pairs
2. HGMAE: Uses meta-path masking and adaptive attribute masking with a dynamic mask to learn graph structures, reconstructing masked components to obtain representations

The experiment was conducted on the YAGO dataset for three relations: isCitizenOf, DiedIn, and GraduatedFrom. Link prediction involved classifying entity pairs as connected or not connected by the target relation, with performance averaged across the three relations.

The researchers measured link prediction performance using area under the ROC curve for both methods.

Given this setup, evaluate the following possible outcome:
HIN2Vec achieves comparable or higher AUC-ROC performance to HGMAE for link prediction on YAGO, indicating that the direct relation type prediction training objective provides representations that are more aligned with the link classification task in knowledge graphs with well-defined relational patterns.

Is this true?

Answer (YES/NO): YES